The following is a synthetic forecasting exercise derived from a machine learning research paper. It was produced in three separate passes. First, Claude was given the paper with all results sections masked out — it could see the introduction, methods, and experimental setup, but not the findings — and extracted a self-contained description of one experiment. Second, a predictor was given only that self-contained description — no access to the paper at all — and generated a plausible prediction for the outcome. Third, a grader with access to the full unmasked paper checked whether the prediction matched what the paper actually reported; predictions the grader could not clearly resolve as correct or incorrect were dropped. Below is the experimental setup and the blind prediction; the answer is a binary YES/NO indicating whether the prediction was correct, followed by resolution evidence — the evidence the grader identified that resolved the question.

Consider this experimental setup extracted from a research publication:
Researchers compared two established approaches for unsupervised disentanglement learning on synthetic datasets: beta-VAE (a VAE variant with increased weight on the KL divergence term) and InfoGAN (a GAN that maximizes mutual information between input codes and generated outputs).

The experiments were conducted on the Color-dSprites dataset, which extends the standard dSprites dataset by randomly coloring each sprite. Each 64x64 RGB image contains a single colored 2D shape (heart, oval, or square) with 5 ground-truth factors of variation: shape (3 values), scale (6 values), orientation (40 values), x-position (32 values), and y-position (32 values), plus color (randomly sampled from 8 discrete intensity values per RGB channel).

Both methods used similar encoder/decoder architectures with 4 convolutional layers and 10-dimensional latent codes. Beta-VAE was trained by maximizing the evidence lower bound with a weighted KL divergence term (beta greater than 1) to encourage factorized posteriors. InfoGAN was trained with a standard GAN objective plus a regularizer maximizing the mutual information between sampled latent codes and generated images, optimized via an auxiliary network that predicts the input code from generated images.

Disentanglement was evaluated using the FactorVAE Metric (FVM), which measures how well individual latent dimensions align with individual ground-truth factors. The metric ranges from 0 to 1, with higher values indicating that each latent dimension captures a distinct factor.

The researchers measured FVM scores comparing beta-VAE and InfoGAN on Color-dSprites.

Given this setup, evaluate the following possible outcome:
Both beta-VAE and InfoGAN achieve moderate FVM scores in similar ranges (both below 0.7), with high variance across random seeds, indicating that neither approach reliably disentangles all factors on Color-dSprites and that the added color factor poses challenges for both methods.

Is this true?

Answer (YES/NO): NO